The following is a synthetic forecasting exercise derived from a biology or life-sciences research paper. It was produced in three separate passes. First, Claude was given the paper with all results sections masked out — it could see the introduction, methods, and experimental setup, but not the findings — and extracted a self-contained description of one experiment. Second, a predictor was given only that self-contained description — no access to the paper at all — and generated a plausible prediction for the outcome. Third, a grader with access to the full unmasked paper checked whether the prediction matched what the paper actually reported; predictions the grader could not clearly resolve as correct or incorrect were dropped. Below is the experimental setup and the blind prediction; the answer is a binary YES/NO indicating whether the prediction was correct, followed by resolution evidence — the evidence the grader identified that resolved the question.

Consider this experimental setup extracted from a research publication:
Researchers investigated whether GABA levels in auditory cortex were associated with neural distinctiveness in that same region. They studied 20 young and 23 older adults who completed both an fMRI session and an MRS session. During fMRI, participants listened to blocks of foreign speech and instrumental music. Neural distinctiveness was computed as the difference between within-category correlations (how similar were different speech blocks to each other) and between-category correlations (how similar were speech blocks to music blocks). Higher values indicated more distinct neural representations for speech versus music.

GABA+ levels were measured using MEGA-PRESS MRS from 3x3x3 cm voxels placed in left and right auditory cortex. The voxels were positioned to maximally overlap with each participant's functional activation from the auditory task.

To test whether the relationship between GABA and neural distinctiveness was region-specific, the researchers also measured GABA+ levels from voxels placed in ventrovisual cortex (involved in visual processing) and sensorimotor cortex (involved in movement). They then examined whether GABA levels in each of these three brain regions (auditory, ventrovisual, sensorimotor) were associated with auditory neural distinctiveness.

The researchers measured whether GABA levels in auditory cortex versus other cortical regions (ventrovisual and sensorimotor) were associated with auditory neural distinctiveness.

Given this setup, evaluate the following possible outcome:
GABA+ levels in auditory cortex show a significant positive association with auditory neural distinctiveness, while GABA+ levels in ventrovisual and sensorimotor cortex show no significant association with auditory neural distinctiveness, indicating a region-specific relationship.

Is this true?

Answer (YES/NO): YES